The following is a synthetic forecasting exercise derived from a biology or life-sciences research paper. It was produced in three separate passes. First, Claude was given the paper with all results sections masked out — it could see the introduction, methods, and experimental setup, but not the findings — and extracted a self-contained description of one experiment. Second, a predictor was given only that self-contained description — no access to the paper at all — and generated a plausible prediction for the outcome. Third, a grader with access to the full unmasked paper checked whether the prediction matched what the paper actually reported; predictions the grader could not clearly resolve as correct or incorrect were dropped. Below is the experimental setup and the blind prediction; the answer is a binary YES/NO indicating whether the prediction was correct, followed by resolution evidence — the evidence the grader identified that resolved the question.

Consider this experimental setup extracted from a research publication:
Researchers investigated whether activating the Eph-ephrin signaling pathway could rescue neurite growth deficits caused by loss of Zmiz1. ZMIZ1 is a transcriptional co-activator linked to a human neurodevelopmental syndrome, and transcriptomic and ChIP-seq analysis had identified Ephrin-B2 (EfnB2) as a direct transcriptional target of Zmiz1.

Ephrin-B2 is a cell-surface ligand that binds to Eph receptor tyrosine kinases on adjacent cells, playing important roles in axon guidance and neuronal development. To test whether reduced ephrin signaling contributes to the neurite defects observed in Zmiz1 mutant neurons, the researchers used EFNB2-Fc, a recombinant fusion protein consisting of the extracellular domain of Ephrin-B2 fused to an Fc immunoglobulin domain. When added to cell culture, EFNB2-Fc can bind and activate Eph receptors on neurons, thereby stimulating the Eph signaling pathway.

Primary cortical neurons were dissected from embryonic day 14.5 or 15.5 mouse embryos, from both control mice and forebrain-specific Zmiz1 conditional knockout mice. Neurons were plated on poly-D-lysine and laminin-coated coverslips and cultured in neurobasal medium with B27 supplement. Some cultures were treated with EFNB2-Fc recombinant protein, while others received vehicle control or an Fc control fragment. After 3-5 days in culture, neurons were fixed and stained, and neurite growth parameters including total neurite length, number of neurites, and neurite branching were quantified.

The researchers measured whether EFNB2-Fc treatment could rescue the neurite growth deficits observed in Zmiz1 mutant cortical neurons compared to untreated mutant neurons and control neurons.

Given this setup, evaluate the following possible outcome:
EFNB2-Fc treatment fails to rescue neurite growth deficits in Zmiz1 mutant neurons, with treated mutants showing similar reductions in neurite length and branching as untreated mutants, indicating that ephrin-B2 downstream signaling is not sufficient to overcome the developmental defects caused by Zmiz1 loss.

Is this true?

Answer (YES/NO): NO